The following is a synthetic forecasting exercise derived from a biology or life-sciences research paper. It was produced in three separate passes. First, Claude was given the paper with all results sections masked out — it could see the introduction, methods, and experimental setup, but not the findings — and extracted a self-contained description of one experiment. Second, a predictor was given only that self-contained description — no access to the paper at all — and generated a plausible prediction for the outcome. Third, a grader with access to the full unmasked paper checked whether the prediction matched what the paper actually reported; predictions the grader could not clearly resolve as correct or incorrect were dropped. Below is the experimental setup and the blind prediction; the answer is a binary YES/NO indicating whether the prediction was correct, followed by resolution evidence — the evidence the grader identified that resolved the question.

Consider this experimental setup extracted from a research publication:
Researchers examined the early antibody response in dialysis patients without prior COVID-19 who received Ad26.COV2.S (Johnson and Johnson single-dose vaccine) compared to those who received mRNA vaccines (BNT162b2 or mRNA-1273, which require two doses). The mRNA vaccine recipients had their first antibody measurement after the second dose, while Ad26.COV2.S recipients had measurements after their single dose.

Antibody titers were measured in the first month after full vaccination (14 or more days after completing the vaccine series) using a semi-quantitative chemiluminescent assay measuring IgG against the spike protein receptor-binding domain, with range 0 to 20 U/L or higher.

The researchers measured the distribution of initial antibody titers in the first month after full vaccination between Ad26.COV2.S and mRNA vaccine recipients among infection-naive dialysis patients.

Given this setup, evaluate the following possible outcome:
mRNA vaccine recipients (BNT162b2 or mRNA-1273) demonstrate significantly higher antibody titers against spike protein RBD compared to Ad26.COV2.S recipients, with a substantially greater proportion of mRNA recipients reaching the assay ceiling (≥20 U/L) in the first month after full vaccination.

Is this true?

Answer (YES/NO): YES